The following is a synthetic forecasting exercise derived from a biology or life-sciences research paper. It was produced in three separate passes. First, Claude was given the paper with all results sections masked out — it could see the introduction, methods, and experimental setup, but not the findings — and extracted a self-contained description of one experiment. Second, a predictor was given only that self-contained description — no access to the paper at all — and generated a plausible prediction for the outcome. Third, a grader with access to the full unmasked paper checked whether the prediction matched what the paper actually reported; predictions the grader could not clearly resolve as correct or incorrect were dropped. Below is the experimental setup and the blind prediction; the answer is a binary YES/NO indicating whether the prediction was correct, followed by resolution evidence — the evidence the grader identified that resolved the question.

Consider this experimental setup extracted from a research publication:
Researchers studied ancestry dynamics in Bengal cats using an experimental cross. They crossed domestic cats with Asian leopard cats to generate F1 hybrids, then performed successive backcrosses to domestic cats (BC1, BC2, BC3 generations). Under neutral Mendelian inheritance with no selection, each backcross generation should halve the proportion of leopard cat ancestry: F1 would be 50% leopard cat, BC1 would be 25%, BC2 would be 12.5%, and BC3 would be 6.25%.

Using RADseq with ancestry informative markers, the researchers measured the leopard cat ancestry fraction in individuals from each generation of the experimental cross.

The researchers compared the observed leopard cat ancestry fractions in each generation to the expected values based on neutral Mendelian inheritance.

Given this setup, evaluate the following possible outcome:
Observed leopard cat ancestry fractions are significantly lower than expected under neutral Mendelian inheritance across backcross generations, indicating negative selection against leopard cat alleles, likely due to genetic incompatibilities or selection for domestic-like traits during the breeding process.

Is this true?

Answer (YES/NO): NO